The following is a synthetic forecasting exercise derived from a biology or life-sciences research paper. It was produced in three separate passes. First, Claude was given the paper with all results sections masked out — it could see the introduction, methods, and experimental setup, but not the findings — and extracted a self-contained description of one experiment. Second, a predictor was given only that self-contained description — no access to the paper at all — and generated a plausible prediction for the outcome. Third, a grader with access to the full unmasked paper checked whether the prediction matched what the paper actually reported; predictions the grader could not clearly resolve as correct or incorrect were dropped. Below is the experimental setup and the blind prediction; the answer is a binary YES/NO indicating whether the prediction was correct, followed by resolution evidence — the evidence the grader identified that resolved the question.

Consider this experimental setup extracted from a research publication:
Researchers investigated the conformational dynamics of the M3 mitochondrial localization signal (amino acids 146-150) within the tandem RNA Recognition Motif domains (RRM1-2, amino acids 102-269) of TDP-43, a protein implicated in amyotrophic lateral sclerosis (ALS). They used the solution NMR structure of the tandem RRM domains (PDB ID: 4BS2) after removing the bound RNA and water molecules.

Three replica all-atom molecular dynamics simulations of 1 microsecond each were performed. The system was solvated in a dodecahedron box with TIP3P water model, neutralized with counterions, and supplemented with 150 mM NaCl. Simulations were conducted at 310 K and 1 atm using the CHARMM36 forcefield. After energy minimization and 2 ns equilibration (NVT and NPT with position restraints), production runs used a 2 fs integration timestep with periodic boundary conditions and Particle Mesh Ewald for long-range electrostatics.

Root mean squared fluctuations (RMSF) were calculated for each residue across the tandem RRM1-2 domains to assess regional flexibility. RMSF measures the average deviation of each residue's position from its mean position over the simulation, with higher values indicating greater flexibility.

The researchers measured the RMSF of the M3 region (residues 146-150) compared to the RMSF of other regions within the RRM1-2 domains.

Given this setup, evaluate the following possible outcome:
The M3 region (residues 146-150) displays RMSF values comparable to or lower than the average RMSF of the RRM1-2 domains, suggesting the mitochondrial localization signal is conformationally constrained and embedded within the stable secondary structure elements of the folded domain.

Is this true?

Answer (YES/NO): YES